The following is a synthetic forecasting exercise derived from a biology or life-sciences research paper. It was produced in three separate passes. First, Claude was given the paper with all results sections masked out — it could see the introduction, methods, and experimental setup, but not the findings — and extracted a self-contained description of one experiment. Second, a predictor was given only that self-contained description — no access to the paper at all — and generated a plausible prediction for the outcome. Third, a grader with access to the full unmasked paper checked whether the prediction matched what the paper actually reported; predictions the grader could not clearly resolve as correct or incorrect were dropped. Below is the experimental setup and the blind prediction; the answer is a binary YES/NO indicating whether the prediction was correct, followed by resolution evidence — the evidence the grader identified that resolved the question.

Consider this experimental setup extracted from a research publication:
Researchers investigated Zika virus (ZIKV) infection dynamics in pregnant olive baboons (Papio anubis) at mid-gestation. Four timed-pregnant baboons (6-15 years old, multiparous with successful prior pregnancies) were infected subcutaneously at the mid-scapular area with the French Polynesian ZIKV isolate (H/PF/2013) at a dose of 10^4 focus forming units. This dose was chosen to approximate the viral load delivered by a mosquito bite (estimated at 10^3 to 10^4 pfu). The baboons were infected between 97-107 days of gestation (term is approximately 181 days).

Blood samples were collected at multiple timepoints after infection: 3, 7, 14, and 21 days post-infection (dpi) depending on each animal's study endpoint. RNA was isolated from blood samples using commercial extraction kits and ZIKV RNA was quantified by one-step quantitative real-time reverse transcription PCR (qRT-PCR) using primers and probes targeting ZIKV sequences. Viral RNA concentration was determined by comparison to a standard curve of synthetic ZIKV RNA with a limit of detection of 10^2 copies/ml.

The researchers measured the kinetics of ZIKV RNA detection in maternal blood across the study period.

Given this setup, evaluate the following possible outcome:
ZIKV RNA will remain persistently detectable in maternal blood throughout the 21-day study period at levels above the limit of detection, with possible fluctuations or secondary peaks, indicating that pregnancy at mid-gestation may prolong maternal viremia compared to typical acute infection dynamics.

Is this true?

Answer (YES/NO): NO